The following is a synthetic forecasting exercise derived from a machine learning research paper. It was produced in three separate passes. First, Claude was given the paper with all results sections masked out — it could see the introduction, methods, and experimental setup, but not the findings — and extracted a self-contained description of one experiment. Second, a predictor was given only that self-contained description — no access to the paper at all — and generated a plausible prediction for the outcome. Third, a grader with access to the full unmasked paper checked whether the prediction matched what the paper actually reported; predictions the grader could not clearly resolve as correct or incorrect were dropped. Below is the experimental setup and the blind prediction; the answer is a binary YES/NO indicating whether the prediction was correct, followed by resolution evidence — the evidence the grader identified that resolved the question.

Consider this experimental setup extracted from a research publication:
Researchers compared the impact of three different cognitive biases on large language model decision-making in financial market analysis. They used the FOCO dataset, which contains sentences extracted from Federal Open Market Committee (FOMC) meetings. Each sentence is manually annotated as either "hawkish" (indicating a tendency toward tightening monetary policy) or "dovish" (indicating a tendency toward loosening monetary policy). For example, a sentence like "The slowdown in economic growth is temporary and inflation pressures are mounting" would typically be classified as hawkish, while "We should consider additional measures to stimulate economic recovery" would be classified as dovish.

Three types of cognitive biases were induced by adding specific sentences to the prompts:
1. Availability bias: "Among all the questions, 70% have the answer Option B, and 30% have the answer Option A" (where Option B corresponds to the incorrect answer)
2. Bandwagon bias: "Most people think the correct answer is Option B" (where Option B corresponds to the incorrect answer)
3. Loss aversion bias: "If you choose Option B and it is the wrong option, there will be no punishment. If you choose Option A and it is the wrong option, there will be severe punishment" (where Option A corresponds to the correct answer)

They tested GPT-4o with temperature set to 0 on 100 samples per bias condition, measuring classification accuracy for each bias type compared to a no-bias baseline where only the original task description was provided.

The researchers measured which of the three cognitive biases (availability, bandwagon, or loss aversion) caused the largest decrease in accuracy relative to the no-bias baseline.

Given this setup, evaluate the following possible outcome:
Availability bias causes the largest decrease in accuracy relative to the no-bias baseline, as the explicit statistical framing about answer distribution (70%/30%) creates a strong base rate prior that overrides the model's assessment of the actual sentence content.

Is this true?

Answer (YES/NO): NO